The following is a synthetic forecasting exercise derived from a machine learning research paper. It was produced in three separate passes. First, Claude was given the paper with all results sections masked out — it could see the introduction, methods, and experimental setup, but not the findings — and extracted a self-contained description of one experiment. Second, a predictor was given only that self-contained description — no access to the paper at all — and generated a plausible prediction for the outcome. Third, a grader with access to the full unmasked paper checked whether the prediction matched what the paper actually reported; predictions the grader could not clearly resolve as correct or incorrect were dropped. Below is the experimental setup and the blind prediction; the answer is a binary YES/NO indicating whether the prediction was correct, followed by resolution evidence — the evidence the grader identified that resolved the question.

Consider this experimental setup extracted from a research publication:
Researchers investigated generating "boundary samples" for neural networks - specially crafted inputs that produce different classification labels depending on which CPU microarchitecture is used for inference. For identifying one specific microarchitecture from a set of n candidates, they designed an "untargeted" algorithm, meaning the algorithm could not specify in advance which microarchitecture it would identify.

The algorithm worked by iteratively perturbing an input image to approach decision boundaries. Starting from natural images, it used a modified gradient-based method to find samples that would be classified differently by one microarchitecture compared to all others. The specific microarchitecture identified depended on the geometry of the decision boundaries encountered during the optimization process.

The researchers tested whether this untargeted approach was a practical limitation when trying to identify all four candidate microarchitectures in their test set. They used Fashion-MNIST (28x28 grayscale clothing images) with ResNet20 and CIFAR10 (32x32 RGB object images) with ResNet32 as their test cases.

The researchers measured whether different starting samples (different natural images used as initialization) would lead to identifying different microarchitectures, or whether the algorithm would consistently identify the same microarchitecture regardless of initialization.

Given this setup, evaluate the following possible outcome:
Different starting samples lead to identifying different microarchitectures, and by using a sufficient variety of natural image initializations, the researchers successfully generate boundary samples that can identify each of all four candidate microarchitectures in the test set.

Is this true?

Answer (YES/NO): YES